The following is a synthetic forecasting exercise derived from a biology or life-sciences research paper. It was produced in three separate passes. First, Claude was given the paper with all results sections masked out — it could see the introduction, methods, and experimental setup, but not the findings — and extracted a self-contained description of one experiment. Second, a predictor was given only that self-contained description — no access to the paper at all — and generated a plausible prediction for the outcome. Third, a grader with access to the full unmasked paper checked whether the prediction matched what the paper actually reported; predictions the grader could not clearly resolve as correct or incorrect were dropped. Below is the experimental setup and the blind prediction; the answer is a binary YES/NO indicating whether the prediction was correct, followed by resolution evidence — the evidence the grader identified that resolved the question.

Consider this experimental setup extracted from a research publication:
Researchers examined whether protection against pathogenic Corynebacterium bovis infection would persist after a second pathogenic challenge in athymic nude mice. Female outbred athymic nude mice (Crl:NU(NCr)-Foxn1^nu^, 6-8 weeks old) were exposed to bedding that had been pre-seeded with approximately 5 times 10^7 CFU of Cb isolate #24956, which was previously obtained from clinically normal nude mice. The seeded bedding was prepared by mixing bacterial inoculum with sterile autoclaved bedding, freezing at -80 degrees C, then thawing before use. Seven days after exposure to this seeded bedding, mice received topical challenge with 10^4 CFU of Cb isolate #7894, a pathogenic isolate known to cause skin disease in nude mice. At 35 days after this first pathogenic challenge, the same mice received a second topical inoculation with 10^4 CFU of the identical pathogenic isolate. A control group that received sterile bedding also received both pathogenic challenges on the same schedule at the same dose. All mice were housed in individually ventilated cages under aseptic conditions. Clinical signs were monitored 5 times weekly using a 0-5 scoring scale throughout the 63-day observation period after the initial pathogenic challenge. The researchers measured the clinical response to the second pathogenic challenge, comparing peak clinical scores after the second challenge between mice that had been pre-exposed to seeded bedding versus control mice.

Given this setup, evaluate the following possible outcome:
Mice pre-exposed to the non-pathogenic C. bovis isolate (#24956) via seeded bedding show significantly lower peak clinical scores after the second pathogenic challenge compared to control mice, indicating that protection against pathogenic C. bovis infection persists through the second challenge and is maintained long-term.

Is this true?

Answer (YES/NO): NO